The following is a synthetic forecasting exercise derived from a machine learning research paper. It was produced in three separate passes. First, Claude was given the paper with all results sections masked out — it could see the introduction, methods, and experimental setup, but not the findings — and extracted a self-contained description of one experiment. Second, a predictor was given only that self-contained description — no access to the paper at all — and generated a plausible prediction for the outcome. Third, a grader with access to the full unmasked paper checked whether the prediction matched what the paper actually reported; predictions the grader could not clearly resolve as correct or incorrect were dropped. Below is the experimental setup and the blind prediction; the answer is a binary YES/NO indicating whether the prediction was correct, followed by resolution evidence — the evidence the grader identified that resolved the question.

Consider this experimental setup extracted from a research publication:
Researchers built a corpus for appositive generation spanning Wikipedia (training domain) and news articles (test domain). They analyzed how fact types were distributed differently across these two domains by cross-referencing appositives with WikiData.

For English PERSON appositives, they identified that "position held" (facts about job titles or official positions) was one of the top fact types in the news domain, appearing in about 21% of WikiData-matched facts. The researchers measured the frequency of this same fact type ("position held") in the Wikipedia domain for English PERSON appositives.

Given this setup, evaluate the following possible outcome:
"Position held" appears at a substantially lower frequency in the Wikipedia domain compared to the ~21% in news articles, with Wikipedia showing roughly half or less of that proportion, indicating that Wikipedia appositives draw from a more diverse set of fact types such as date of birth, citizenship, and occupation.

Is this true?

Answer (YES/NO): YES